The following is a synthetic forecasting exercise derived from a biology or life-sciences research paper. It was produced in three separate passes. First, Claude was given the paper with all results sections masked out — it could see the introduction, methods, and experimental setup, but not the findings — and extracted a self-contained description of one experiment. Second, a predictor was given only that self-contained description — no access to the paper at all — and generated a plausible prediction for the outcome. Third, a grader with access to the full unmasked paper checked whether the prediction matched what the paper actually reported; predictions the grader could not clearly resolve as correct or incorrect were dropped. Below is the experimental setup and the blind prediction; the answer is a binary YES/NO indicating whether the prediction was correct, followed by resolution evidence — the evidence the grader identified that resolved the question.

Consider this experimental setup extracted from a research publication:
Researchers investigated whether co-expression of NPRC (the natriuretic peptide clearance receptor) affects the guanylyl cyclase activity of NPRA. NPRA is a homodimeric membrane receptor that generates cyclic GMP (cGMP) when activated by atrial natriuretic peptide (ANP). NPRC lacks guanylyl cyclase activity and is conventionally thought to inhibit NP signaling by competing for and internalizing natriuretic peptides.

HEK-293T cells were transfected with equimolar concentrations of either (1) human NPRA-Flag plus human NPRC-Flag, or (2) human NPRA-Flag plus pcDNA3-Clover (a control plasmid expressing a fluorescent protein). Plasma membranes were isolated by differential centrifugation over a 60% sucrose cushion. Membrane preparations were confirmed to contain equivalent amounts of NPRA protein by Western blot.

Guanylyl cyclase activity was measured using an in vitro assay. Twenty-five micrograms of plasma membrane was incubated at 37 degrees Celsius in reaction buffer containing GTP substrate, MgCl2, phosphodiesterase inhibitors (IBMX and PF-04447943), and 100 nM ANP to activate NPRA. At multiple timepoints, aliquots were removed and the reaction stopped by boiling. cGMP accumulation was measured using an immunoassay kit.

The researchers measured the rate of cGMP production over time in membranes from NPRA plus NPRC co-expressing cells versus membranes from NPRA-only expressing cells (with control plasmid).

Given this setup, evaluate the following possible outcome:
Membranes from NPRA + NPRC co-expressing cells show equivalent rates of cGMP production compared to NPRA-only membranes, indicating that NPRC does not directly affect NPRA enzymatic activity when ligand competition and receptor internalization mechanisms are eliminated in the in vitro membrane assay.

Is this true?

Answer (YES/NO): NO